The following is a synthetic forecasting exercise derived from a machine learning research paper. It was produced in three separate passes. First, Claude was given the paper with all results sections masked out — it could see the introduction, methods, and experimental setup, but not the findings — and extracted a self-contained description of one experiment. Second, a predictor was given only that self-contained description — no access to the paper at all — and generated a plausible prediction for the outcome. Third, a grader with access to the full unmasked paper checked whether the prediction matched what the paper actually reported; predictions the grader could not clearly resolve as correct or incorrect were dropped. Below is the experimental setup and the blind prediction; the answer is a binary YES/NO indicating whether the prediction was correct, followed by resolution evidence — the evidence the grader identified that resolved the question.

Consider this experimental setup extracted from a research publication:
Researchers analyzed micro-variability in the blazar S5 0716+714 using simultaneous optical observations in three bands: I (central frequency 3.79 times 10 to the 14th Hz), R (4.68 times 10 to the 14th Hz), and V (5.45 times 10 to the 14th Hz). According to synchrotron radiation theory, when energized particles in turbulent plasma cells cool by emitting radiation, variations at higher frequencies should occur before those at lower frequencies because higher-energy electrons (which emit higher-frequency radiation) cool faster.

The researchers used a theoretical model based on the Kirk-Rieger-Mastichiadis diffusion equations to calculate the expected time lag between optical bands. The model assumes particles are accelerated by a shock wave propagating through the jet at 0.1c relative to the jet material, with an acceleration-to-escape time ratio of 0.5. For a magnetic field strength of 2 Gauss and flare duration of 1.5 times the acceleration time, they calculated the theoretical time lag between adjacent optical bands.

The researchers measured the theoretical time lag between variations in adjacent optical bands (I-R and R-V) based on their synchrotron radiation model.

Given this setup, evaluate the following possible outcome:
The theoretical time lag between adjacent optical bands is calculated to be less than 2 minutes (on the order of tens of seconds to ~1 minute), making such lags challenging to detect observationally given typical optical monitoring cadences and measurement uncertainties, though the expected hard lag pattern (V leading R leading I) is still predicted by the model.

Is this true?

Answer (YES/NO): NO